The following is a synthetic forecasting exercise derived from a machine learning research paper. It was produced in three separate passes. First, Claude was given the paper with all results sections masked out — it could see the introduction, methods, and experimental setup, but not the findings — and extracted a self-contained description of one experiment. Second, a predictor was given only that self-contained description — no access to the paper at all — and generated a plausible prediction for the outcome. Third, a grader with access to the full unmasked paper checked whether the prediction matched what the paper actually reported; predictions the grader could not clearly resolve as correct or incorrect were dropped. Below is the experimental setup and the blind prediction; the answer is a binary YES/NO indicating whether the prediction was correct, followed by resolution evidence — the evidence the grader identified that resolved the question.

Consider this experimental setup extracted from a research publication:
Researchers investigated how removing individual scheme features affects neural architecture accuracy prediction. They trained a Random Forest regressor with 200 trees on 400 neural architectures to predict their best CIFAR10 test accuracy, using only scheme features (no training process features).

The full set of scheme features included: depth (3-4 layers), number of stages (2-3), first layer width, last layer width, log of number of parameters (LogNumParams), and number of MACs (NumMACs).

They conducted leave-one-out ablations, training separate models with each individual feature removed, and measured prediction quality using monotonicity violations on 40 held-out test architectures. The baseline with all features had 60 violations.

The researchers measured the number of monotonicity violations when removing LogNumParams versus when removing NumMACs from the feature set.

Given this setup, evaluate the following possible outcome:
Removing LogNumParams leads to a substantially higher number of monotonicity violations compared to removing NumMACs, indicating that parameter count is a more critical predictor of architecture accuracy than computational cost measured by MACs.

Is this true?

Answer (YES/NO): YES